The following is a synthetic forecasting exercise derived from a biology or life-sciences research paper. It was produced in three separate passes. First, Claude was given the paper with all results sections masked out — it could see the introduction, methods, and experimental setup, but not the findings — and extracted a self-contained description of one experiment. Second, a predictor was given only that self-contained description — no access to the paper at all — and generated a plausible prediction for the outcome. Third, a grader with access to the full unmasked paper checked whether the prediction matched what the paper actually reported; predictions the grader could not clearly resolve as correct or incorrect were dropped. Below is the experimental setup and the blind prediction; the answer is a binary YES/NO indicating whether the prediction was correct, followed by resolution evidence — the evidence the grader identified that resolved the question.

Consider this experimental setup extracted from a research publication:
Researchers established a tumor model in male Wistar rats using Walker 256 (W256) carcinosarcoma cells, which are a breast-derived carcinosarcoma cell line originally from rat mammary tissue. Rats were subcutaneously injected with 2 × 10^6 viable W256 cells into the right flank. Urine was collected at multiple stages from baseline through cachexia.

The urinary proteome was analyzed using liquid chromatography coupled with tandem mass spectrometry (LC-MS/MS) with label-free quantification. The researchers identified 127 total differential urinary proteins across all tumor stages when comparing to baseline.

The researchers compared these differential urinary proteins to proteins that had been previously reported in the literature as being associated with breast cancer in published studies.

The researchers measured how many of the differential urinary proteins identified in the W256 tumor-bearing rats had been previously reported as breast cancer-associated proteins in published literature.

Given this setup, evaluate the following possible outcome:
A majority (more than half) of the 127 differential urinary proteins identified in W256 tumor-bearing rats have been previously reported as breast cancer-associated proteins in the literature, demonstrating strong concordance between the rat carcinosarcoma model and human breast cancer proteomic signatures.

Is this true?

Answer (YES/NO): NO